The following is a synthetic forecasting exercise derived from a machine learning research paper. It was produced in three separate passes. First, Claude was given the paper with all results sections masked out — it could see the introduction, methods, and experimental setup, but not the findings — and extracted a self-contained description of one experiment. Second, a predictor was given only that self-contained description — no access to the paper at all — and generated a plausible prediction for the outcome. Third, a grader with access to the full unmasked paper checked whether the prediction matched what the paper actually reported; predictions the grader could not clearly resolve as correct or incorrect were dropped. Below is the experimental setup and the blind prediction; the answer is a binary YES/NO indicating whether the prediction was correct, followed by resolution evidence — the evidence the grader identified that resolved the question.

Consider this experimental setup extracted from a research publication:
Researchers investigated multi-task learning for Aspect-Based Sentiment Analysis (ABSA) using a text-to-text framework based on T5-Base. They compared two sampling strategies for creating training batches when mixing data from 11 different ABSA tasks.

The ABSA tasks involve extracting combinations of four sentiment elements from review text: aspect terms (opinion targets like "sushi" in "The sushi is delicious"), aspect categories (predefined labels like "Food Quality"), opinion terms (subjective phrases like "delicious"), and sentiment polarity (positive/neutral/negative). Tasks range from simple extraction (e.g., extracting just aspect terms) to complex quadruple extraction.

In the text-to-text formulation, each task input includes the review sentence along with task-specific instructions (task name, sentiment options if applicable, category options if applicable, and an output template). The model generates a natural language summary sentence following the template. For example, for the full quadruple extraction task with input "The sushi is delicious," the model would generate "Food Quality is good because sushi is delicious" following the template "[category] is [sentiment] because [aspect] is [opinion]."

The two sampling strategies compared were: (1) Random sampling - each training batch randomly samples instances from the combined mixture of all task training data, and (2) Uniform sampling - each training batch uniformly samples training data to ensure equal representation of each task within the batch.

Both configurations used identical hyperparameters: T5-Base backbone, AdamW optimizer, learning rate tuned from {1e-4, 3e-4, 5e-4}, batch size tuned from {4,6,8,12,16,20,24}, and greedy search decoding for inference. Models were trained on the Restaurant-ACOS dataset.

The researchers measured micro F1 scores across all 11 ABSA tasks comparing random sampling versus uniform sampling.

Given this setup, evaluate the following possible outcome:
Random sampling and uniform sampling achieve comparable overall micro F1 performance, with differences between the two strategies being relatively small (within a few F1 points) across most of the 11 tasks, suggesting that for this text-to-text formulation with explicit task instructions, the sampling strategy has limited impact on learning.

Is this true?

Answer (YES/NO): YES